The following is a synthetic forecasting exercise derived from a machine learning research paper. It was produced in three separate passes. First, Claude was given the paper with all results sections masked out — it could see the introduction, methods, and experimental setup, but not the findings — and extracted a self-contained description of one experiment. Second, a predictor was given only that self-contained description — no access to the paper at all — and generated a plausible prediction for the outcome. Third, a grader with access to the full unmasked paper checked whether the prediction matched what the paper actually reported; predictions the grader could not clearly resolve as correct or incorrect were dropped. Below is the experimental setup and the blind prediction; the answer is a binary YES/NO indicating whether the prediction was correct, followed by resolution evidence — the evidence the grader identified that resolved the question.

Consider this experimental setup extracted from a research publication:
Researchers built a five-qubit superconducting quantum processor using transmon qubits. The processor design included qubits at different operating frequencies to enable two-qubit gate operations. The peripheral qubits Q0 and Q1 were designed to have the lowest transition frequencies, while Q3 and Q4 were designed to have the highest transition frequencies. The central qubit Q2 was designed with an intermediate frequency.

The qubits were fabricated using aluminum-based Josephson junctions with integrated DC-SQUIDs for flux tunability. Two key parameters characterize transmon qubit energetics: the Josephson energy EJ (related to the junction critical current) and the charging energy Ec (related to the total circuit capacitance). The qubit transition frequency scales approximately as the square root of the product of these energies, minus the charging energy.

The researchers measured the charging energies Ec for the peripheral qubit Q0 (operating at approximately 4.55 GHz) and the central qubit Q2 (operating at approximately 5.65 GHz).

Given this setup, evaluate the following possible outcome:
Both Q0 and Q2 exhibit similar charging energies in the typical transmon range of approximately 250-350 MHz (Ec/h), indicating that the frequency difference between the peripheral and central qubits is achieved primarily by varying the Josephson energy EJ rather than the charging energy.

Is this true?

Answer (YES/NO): NO